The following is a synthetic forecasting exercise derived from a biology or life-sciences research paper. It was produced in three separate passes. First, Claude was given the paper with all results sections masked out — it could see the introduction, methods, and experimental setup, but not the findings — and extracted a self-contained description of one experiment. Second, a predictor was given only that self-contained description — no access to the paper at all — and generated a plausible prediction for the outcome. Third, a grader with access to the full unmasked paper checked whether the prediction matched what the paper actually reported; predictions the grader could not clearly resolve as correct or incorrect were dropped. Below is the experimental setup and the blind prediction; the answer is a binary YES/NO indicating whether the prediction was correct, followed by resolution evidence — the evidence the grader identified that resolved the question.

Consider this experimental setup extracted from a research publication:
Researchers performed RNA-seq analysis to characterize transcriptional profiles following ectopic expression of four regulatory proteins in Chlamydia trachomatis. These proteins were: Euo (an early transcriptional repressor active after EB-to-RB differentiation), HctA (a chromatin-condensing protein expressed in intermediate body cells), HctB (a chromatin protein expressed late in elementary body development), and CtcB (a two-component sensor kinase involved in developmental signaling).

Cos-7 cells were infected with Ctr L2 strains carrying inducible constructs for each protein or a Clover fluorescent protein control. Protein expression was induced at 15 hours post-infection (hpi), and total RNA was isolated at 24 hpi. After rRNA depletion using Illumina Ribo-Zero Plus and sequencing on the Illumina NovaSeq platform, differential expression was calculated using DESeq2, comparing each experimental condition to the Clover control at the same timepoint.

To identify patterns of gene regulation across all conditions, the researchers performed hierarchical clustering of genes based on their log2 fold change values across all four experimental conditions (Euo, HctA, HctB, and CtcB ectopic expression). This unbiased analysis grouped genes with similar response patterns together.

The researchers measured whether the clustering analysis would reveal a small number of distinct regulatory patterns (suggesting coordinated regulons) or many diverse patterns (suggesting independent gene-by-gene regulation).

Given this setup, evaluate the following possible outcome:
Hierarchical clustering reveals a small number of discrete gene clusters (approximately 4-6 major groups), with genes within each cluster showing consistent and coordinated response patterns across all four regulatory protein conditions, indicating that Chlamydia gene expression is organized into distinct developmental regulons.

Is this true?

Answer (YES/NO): NO